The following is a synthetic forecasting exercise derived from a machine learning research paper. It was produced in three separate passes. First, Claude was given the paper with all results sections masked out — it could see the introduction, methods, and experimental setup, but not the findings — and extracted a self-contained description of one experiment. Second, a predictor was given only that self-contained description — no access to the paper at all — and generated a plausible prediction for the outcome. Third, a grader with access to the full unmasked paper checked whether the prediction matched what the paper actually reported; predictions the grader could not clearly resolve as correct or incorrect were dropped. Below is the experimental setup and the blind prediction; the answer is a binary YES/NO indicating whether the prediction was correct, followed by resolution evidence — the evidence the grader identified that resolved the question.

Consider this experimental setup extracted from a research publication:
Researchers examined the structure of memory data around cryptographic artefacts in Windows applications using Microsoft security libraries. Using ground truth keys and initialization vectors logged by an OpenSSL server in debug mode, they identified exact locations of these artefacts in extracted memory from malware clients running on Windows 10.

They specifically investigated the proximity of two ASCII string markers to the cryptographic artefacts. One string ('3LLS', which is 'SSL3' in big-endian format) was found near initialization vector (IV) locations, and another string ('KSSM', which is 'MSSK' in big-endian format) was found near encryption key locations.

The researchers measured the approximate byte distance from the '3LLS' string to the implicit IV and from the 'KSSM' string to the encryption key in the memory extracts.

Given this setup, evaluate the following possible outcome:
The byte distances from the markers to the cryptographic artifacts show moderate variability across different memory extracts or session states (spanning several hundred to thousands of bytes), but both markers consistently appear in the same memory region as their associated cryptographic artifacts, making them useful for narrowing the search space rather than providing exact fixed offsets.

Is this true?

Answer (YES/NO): NO